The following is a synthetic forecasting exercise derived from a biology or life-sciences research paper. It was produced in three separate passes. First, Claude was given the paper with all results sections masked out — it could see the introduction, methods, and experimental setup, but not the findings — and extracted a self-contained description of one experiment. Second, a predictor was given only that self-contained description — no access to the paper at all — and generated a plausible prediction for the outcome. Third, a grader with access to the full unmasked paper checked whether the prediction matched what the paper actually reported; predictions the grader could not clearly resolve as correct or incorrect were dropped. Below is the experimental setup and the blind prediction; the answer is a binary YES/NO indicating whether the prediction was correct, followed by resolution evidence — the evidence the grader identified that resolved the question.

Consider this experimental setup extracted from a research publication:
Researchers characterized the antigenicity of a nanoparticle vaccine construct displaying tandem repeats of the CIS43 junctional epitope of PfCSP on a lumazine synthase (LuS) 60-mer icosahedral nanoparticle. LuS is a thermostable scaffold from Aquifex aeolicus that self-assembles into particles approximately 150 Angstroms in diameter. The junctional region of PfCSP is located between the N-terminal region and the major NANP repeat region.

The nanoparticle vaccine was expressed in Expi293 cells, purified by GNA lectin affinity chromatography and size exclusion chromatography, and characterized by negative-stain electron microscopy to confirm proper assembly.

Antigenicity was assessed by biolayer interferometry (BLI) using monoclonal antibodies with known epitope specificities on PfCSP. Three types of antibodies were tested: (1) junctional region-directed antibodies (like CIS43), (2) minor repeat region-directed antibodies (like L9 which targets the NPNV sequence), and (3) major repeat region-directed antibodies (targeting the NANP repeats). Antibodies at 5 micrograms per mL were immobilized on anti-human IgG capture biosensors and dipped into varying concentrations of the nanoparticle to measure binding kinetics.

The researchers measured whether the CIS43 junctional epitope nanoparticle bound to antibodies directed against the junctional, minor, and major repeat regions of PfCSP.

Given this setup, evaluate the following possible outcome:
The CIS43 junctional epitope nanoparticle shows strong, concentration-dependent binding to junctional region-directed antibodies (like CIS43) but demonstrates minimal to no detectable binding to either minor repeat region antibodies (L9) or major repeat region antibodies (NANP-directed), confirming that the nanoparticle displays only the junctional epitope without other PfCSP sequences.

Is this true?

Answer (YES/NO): NO